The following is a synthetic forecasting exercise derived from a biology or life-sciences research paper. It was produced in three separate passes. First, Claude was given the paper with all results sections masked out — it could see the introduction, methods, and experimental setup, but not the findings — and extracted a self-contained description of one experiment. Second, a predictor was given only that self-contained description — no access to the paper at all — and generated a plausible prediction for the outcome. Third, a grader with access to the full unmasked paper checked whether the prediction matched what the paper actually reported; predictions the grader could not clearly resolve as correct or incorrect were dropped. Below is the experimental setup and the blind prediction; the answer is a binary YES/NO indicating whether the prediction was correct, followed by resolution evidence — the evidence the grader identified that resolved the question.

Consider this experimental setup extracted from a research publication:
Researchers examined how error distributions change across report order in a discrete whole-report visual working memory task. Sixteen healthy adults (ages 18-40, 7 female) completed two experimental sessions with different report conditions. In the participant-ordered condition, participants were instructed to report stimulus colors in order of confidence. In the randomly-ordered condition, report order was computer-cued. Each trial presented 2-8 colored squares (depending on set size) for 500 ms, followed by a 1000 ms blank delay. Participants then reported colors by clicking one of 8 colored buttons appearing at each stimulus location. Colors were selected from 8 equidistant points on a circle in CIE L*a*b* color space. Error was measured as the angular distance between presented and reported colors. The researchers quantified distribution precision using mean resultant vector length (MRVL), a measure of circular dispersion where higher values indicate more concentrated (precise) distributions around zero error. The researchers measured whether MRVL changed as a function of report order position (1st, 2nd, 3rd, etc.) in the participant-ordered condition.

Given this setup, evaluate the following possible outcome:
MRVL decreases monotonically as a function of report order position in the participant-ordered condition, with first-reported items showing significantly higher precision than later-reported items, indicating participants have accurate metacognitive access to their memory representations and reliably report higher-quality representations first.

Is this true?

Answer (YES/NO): YES